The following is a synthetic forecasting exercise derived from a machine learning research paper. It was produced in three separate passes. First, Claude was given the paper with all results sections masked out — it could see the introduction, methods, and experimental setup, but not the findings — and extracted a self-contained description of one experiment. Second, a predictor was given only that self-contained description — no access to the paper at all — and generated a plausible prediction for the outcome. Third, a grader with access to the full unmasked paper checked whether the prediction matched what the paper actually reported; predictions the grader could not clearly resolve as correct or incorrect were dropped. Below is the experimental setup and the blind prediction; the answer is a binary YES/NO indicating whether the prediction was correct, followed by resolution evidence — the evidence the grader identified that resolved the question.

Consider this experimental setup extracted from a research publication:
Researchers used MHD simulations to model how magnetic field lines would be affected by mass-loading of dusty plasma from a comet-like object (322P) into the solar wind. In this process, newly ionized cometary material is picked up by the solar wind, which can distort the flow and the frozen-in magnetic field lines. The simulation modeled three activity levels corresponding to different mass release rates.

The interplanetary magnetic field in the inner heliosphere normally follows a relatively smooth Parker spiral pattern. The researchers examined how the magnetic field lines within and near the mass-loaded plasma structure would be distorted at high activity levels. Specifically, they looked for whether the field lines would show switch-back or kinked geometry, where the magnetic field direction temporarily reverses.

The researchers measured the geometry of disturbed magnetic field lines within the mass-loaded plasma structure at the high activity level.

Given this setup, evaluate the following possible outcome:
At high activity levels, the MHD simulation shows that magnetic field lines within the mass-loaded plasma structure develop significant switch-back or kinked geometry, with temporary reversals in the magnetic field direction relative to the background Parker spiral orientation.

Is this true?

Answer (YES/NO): YES